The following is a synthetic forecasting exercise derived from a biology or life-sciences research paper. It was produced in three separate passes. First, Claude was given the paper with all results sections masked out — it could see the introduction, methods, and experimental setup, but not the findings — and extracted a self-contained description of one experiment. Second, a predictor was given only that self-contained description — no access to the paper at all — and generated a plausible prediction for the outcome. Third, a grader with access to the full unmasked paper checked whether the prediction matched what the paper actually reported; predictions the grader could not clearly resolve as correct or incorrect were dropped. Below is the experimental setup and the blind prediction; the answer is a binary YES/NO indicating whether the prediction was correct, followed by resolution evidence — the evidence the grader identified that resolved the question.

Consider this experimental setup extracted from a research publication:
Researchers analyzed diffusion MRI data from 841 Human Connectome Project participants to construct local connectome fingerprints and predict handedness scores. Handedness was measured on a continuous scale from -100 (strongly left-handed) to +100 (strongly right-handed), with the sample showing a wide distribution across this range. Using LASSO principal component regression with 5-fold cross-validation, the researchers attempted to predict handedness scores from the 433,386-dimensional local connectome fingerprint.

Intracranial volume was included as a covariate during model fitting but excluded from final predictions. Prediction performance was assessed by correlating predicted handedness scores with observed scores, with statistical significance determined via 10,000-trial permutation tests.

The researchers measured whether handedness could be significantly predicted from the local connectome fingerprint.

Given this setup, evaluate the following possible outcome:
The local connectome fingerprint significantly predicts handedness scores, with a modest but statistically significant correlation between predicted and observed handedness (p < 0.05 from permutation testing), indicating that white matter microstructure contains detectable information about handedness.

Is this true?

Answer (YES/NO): NO